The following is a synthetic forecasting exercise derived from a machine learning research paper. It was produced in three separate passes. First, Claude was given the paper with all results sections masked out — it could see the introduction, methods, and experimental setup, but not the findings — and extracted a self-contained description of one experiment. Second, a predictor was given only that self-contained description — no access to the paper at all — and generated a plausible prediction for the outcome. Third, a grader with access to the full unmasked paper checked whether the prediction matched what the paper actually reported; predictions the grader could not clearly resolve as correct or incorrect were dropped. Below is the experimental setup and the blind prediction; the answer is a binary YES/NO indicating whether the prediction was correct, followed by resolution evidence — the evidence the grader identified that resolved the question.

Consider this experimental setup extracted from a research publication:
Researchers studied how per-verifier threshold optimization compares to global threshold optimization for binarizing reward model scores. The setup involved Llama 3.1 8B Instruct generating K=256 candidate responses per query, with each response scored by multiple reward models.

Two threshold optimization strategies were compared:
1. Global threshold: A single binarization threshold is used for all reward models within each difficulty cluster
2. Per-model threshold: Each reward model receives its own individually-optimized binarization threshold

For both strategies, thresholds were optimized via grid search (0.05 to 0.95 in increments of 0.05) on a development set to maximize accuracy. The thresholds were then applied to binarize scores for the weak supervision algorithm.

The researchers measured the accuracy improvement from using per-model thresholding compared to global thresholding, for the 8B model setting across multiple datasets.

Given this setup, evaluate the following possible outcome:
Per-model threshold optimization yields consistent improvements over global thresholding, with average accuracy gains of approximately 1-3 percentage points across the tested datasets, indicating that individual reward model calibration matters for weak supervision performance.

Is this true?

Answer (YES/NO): YES